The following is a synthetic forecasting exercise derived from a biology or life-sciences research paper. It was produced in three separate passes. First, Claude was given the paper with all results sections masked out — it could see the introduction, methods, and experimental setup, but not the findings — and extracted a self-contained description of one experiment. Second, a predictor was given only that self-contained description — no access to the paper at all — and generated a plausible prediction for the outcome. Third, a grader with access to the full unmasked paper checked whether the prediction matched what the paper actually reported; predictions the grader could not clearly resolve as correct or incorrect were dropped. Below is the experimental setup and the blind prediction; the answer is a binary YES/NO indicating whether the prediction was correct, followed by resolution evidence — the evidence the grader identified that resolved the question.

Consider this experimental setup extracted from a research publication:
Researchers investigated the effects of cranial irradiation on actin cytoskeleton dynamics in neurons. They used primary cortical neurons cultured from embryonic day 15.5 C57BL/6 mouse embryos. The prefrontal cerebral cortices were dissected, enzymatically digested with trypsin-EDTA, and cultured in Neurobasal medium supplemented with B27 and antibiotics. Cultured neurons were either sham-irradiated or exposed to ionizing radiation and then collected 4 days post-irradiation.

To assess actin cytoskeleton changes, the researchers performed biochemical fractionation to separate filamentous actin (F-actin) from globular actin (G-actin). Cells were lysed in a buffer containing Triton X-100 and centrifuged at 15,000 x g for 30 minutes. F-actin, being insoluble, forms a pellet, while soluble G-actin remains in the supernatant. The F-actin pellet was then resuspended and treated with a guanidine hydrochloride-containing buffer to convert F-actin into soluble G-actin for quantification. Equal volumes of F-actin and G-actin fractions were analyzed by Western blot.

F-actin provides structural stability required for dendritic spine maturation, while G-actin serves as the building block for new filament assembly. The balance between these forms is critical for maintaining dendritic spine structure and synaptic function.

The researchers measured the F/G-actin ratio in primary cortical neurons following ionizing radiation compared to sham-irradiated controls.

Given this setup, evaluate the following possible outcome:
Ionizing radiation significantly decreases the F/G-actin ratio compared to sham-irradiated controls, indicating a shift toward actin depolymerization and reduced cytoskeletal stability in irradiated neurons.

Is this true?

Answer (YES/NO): YES